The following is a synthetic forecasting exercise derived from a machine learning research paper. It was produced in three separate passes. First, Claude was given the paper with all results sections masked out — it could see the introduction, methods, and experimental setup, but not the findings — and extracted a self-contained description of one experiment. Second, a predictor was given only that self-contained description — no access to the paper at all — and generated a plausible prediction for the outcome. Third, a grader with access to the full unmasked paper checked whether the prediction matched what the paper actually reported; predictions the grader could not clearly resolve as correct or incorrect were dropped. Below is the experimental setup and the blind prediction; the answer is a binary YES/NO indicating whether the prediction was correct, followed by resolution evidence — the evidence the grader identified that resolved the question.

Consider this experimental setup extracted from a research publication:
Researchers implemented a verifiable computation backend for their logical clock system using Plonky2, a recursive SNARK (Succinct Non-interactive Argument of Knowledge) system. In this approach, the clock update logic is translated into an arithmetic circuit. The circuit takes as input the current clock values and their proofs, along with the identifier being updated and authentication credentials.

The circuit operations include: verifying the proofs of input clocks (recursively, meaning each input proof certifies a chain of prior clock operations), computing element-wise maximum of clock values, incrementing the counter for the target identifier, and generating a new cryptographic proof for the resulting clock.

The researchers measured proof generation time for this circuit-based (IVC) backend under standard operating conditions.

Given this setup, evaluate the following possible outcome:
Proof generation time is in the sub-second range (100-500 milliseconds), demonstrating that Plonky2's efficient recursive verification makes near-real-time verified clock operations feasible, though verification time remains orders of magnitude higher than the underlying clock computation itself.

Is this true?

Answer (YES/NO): NO